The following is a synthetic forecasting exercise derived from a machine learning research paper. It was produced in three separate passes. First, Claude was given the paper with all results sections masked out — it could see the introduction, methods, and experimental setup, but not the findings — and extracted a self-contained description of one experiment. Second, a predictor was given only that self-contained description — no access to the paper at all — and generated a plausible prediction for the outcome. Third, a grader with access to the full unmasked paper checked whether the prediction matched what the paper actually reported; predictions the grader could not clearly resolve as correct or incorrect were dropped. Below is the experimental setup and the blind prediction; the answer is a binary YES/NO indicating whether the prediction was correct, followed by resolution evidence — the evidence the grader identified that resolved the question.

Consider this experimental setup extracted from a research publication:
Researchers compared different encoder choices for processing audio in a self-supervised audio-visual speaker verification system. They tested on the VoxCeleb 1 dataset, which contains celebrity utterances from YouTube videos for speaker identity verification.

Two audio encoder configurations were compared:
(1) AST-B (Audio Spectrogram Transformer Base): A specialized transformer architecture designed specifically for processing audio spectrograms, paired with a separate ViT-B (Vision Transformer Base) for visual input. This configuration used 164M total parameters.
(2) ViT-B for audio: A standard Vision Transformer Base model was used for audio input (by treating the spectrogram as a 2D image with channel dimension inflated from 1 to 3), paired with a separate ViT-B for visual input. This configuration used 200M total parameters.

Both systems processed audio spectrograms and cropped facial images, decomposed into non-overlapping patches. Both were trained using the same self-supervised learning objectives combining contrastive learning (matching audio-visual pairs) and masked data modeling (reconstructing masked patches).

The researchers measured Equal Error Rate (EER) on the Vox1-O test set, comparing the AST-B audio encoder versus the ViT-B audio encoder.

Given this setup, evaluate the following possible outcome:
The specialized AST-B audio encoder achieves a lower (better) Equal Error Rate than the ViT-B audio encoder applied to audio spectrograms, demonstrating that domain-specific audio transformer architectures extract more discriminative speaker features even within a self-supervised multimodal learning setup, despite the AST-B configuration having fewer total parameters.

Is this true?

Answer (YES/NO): NO